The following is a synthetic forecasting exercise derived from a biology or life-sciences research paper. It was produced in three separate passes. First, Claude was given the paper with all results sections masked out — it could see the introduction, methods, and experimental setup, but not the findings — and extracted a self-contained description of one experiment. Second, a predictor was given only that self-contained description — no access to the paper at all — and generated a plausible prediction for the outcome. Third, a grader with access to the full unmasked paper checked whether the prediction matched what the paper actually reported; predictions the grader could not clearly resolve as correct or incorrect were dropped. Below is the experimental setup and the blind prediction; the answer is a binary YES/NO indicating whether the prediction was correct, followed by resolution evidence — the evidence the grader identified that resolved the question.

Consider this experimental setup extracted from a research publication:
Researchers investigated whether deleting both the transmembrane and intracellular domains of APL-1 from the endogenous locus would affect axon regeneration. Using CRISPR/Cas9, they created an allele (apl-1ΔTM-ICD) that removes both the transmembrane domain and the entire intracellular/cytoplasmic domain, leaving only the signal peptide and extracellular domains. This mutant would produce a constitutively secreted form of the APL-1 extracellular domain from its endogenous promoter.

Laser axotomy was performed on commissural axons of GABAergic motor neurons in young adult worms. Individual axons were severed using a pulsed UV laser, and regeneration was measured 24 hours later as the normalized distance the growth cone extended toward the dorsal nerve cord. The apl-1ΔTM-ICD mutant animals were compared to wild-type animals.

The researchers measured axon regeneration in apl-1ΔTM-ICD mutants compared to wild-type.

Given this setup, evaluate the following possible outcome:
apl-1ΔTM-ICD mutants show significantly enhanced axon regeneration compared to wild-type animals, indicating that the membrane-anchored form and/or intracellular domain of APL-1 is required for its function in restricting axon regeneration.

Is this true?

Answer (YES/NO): NO